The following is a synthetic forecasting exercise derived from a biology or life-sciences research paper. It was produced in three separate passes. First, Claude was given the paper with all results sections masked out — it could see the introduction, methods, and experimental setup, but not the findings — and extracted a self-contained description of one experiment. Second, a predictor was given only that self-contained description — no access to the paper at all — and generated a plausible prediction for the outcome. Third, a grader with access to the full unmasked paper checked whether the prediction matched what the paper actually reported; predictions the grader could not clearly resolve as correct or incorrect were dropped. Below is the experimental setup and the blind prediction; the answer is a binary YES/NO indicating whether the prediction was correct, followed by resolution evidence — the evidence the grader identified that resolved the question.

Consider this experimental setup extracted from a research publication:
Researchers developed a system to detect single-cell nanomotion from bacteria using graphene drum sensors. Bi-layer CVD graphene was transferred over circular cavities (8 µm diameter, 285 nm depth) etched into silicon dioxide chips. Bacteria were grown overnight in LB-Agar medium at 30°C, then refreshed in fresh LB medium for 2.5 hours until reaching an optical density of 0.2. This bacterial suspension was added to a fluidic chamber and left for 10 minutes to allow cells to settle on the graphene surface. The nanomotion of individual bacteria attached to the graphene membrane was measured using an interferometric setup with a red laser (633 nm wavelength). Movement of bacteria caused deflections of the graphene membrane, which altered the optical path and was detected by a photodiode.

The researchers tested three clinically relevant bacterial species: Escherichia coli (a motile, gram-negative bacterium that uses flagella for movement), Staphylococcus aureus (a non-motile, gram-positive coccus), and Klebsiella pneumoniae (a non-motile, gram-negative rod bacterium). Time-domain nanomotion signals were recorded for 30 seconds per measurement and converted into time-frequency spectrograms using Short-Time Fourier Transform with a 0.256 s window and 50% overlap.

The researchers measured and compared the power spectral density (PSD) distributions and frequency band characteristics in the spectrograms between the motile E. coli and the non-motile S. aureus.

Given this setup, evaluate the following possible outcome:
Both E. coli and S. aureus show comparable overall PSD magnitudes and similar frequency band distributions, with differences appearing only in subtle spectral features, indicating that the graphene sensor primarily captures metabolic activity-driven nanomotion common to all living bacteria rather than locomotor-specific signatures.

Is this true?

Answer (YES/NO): NO